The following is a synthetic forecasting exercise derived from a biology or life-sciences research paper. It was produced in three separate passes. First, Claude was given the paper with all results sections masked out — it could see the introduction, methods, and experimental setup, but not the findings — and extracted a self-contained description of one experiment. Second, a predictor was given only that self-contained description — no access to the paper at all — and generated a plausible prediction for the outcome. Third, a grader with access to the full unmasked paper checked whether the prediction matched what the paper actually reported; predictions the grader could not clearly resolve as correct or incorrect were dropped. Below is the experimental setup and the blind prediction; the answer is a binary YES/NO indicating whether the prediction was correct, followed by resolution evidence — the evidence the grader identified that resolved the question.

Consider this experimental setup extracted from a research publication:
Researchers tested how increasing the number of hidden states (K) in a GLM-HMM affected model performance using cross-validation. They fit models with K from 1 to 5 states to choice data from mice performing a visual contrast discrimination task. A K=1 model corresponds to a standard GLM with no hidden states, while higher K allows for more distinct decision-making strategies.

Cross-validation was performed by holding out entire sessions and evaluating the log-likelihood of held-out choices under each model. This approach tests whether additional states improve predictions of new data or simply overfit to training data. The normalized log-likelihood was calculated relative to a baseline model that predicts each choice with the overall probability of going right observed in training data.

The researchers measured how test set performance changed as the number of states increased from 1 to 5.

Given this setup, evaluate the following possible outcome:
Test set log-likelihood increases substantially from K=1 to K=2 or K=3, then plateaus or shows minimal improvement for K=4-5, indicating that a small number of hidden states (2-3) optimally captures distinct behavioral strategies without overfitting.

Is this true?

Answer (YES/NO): YES